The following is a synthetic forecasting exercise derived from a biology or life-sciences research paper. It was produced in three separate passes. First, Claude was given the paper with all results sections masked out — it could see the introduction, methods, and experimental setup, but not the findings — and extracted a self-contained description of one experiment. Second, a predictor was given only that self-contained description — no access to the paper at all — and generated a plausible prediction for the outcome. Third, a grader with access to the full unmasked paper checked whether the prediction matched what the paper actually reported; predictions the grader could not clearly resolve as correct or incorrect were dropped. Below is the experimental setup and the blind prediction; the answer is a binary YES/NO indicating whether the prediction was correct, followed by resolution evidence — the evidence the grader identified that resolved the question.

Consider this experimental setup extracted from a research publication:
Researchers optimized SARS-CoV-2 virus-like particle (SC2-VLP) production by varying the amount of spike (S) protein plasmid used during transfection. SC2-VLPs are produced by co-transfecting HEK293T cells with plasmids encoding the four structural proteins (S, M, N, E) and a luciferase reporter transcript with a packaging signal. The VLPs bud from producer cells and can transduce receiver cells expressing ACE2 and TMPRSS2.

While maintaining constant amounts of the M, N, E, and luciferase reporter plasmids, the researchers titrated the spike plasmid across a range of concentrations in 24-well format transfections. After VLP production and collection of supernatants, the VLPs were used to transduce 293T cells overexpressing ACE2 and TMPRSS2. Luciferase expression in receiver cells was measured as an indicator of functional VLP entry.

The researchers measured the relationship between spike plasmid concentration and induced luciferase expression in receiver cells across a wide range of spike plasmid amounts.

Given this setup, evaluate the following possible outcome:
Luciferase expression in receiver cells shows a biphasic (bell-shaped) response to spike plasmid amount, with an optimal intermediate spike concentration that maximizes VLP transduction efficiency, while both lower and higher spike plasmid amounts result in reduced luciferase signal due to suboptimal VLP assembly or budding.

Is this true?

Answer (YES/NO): YES